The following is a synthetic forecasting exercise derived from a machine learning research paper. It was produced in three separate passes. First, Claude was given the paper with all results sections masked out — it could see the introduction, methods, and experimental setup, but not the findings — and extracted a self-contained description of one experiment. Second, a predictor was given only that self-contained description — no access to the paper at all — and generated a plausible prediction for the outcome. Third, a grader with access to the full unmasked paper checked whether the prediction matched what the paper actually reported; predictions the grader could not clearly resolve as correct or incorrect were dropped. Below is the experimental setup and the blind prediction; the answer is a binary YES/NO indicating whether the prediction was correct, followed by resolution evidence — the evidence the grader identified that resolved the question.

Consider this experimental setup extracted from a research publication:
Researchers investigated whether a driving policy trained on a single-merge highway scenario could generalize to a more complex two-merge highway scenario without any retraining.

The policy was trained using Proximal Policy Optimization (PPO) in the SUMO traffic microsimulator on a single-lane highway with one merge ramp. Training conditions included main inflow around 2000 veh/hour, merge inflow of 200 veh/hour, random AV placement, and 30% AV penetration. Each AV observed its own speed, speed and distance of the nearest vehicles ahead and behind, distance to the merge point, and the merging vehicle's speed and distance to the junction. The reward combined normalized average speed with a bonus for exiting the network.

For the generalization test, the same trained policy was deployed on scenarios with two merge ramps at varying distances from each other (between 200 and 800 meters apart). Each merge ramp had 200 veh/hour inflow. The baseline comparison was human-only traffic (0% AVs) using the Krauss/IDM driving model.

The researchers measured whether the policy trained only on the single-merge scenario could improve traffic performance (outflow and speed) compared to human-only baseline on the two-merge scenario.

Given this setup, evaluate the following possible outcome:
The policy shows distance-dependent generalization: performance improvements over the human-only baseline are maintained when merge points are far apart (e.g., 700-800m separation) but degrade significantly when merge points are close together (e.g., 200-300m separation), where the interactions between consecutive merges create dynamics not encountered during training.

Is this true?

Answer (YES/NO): NO